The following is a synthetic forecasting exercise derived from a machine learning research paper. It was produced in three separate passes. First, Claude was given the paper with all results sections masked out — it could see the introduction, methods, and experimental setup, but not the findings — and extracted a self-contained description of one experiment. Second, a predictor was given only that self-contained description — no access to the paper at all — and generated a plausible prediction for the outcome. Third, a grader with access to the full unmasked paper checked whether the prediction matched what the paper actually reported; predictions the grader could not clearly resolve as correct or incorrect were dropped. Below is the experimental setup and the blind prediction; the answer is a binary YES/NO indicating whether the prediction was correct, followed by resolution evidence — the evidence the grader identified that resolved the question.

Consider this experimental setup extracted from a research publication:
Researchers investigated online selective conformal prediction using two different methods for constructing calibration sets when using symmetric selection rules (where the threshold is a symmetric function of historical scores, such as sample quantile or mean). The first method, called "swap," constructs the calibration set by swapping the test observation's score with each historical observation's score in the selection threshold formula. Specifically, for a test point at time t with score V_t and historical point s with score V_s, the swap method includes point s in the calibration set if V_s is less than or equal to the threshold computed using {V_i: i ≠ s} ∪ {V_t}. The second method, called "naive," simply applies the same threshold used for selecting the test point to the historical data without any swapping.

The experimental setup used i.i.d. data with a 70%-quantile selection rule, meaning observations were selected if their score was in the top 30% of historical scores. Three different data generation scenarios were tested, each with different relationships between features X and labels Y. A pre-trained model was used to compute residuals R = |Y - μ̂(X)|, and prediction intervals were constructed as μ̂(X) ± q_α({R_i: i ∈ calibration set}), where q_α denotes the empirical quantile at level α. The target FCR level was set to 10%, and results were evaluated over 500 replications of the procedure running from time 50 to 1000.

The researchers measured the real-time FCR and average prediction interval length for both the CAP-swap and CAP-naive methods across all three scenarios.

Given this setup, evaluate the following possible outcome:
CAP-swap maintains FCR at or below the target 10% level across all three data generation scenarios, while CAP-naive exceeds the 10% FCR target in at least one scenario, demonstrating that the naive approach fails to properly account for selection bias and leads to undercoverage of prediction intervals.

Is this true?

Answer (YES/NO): NO